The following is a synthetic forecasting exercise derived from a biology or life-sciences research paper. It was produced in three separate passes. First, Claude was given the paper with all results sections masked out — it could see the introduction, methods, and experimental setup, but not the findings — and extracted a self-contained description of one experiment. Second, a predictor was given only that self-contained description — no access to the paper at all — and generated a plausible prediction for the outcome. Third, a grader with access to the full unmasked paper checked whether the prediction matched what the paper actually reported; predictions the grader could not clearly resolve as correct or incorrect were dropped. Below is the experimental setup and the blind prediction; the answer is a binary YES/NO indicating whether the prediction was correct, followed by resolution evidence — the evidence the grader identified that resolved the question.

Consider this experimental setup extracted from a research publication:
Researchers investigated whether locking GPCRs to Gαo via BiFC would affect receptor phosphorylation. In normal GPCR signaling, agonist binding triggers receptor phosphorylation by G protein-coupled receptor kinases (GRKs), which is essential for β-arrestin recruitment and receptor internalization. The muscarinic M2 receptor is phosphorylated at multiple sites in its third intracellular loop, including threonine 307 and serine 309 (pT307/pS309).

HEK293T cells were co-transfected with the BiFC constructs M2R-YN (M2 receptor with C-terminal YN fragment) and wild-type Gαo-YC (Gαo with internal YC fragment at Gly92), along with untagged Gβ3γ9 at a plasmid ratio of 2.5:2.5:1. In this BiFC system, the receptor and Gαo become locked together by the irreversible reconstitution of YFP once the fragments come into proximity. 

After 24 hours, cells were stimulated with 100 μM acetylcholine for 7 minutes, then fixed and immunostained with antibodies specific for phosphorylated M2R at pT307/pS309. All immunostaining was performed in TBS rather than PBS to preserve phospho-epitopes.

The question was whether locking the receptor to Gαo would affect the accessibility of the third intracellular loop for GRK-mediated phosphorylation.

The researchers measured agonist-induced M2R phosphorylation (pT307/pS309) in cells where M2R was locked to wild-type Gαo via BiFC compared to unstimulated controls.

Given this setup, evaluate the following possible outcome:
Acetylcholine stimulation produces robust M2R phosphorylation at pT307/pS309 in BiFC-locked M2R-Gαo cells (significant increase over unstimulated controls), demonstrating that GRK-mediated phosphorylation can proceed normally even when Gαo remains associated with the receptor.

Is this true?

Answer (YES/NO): YES